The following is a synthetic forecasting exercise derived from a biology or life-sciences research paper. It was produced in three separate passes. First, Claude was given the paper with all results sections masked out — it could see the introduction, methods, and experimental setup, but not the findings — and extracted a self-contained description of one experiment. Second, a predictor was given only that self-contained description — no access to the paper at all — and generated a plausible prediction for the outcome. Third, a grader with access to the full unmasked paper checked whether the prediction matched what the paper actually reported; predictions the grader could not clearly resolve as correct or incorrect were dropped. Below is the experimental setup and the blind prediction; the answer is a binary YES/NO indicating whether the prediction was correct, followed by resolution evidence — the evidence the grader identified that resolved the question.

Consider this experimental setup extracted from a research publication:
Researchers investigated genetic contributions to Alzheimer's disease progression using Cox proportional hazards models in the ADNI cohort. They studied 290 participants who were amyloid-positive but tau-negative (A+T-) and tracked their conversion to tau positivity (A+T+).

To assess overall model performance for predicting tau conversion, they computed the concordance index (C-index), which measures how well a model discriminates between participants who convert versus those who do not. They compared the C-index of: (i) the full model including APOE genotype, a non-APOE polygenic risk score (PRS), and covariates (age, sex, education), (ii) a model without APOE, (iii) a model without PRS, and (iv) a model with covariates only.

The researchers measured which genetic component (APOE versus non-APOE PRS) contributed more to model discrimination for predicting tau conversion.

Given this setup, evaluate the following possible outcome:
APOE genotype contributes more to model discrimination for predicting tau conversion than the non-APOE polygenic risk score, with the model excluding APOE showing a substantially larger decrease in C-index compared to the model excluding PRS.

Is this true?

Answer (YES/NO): NO